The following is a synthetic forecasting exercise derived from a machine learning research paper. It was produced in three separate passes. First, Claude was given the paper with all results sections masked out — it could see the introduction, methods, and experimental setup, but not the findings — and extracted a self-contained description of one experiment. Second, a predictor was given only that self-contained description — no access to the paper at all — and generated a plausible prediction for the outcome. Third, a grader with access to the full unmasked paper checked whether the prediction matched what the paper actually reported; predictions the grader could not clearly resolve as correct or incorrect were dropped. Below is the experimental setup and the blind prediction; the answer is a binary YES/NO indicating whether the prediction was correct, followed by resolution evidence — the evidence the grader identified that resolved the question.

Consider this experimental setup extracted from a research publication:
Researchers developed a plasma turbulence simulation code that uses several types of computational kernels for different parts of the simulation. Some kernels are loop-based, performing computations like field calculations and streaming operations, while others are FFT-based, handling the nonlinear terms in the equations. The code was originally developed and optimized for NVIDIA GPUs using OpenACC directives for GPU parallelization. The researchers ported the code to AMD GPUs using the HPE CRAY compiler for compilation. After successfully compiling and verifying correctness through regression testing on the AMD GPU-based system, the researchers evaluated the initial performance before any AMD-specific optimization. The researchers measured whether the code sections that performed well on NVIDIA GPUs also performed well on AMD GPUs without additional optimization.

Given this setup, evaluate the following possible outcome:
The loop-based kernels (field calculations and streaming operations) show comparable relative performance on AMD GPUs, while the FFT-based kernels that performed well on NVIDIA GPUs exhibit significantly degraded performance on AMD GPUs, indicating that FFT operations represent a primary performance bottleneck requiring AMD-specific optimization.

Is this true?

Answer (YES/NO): NO